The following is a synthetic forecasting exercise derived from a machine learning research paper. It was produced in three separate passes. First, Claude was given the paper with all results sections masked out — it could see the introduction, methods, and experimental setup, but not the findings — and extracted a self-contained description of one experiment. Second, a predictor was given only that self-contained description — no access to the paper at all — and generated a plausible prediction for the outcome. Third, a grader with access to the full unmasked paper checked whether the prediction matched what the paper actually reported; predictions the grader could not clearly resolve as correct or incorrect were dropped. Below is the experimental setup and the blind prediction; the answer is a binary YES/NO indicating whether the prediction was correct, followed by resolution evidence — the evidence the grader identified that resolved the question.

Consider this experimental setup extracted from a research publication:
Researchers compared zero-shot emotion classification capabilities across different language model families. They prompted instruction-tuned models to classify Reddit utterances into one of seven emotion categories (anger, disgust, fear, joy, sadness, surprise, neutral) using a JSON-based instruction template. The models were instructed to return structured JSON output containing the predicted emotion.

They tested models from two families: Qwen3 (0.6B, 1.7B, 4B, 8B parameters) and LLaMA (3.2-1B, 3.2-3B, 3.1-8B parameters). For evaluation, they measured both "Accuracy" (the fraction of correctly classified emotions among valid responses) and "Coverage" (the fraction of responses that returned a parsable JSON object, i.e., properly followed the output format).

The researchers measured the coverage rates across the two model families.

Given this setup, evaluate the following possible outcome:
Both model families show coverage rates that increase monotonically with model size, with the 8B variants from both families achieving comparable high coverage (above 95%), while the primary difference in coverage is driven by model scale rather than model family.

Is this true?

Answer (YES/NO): NO